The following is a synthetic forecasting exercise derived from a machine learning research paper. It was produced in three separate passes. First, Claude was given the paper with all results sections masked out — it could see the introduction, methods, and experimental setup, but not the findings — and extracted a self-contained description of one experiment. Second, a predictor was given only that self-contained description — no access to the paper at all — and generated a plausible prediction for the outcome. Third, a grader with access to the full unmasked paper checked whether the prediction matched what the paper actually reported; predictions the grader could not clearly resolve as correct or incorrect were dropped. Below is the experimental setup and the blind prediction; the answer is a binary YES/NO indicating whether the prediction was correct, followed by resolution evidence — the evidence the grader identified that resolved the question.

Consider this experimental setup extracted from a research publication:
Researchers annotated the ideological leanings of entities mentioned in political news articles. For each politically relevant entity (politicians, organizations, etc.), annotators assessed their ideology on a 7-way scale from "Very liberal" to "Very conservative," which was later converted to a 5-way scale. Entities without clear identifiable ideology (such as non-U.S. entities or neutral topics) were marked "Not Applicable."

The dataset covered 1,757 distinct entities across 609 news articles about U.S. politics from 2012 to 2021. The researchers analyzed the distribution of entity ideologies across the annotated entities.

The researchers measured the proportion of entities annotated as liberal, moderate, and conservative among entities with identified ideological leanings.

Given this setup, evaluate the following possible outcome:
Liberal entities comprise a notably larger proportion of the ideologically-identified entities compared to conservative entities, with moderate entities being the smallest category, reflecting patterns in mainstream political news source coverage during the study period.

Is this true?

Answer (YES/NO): NO